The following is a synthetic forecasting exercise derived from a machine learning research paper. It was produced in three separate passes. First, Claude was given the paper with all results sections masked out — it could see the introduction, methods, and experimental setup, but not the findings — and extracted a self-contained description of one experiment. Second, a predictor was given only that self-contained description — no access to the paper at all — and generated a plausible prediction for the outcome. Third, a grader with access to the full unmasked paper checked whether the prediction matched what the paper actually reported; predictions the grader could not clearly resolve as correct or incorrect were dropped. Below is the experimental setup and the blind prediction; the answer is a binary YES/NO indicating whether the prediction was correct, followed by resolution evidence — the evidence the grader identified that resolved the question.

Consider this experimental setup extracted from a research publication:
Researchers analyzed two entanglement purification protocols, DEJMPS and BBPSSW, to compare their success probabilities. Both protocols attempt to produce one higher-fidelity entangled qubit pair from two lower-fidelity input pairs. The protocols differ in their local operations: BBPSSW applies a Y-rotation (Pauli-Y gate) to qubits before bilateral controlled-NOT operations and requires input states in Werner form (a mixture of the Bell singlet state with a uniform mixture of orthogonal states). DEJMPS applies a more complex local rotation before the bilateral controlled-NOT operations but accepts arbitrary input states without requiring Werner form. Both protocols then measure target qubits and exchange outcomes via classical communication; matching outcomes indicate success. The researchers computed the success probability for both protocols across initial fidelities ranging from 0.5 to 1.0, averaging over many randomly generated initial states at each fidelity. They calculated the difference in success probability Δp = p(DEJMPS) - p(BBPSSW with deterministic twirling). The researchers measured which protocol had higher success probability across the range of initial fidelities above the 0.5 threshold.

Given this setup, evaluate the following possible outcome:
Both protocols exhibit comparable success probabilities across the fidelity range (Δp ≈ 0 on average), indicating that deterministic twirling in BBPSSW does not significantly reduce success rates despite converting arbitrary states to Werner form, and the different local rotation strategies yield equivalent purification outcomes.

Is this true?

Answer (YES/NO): NO